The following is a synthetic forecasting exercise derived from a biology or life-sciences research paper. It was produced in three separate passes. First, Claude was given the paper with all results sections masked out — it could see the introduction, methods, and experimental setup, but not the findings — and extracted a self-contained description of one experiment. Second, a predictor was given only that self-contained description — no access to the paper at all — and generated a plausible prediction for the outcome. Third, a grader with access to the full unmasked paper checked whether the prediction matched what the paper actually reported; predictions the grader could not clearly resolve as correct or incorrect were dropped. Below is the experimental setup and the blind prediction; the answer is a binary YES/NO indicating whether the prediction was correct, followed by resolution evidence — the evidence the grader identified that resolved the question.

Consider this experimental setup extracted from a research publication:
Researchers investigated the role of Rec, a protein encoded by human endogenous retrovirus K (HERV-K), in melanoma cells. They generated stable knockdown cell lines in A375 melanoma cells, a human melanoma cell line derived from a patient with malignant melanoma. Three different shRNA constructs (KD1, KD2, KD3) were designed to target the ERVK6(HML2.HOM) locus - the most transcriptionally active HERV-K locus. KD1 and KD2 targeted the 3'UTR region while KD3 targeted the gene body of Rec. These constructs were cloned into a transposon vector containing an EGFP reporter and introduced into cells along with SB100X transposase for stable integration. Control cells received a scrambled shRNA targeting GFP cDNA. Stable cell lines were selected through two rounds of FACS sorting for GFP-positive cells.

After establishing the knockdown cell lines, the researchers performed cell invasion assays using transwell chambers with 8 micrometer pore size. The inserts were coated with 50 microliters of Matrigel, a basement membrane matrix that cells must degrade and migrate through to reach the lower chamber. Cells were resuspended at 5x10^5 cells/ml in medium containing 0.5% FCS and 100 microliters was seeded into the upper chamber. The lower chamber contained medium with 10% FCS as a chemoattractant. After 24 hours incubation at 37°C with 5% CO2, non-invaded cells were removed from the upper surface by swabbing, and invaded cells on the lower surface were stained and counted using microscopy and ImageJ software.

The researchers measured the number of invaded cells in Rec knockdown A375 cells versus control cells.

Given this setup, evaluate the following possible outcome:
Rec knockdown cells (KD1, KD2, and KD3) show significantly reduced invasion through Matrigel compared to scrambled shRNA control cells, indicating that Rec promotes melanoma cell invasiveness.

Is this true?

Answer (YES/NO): NO